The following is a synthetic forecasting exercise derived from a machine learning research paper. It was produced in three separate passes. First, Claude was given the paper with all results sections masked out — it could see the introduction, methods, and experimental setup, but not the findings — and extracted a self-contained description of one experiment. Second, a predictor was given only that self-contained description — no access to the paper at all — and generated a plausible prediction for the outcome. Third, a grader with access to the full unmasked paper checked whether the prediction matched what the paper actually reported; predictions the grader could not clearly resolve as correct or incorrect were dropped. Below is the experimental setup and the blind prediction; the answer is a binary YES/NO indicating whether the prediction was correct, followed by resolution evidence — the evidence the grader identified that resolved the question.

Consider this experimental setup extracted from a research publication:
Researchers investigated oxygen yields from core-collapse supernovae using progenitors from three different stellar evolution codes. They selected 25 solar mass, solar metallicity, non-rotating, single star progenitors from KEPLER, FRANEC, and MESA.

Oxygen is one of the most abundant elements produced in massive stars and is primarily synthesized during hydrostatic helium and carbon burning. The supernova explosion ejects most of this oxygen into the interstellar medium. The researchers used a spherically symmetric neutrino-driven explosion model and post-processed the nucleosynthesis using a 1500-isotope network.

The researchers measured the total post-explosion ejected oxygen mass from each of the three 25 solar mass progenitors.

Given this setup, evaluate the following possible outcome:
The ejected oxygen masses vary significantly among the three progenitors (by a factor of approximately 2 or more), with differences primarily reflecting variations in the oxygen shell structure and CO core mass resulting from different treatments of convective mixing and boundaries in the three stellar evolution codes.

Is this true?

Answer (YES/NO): NO